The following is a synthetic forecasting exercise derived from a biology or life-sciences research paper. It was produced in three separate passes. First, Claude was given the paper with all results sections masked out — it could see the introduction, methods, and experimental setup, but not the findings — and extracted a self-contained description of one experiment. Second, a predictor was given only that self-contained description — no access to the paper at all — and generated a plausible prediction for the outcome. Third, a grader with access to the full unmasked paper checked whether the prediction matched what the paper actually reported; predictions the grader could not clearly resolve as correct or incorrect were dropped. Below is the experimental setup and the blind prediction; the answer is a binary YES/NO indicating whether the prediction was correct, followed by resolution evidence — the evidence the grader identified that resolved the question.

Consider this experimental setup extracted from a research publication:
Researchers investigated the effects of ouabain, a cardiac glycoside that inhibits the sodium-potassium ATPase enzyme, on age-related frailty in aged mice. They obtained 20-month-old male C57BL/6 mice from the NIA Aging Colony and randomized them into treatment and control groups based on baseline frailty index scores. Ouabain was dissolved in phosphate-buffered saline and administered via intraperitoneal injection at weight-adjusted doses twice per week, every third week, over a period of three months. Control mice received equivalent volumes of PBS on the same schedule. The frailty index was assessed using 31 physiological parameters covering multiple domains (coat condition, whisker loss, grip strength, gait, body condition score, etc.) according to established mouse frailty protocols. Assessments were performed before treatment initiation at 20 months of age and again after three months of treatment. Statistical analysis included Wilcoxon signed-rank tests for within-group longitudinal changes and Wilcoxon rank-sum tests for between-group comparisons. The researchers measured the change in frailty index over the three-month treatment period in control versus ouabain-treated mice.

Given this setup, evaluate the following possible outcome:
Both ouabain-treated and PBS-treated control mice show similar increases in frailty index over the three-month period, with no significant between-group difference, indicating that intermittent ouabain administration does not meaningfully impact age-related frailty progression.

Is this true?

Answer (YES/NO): NO